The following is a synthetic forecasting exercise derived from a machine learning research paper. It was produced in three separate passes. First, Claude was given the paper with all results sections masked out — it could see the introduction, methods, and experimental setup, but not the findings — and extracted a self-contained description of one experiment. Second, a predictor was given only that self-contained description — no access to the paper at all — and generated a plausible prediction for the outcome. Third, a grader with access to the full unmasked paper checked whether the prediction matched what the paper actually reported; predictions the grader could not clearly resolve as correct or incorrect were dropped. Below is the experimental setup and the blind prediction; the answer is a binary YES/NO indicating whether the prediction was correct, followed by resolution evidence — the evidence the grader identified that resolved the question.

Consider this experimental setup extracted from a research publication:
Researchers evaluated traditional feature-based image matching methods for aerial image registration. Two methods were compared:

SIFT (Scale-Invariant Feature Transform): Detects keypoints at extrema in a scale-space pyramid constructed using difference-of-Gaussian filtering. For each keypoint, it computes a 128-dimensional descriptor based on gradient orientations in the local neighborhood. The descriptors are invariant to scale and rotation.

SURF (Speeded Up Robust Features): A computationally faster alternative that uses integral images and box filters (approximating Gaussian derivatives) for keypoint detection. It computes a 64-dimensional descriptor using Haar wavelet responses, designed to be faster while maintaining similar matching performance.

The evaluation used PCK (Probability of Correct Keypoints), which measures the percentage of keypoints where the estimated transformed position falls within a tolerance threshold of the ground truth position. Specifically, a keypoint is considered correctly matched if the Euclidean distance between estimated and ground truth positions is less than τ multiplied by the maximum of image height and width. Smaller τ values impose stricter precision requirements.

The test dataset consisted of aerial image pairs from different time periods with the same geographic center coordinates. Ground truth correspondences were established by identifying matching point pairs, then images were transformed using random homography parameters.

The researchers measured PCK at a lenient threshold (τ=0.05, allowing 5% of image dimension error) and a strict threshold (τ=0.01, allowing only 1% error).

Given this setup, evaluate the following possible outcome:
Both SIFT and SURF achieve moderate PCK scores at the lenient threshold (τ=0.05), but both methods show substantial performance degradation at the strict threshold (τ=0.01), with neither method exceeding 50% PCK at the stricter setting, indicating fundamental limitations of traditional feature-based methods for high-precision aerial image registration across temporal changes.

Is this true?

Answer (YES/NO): YES